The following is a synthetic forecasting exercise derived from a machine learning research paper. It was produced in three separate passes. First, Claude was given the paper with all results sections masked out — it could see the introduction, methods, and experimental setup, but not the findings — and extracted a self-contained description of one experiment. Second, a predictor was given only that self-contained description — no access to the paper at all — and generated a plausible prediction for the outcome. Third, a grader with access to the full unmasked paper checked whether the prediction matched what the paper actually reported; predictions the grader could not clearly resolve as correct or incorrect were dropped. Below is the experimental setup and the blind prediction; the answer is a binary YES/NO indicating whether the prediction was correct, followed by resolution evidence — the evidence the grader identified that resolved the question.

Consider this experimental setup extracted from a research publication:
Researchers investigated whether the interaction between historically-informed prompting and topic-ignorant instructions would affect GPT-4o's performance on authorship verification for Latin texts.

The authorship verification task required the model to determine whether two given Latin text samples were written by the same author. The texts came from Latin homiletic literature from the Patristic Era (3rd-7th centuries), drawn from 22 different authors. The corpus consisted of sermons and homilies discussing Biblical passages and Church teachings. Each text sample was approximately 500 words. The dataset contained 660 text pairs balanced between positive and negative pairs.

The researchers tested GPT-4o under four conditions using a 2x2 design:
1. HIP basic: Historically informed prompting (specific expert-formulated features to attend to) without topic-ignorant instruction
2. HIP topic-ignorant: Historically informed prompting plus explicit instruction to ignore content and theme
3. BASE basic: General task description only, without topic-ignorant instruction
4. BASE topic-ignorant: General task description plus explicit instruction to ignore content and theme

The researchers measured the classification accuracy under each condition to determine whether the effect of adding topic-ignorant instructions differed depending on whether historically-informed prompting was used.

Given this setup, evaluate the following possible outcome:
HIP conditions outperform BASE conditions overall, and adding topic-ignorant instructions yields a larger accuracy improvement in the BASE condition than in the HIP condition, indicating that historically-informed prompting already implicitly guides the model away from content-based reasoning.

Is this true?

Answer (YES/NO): NO